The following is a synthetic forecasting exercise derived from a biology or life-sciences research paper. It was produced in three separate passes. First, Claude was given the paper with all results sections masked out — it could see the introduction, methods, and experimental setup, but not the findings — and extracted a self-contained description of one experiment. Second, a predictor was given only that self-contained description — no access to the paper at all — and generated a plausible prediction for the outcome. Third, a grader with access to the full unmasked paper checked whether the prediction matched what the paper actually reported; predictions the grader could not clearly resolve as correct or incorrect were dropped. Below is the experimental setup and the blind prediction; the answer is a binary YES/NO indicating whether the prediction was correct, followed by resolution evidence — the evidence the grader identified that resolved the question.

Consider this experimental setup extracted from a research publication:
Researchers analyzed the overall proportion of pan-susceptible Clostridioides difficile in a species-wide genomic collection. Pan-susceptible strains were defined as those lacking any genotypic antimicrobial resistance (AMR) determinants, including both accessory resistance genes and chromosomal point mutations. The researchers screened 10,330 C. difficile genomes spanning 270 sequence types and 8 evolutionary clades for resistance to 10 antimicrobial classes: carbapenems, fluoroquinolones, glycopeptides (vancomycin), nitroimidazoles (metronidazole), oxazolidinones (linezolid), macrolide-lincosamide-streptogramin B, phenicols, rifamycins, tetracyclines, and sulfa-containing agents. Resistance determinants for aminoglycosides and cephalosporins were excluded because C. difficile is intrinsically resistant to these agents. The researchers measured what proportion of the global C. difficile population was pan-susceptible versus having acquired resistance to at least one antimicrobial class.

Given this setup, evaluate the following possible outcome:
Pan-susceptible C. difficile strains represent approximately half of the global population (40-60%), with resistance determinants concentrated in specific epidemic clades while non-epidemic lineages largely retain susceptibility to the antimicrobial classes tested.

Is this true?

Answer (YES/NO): YES